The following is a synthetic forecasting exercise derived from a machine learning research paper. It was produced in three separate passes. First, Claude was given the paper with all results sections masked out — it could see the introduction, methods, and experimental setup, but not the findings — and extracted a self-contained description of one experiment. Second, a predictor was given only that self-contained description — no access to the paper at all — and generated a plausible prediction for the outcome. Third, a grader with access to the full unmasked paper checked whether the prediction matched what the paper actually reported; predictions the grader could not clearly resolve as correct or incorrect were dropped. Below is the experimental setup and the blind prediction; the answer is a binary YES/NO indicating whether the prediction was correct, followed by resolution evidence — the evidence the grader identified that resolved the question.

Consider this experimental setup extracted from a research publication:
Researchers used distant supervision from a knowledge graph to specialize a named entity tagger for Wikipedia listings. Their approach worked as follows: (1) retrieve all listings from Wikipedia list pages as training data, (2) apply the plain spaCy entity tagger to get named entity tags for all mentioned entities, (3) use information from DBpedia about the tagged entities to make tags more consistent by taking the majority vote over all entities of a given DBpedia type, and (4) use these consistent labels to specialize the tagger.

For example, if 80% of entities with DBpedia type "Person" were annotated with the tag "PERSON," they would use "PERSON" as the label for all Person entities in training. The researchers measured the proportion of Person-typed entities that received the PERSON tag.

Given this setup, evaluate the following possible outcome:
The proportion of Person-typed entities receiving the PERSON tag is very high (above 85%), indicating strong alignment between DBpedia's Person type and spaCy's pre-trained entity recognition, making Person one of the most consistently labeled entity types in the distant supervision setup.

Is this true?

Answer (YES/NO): YES